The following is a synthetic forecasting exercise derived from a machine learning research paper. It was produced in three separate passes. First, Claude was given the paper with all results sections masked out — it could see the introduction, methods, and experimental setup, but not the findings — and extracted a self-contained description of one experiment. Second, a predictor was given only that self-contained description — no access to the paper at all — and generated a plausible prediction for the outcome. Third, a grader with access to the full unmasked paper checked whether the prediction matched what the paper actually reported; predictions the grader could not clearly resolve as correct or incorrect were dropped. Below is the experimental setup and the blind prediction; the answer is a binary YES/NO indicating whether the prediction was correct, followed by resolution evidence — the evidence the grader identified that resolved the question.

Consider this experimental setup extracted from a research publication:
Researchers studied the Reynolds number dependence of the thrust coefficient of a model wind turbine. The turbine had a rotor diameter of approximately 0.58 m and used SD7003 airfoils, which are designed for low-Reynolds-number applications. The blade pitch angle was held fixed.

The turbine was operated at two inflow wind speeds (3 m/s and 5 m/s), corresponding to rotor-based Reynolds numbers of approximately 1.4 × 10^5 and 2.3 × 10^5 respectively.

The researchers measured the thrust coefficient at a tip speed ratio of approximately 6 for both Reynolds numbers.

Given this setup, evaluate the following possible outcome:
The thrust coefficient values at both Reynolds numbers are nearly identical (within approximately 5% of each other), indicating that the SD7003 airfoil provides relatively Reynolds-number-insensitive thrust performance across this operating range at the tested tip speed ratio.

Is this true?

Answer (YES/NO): NO